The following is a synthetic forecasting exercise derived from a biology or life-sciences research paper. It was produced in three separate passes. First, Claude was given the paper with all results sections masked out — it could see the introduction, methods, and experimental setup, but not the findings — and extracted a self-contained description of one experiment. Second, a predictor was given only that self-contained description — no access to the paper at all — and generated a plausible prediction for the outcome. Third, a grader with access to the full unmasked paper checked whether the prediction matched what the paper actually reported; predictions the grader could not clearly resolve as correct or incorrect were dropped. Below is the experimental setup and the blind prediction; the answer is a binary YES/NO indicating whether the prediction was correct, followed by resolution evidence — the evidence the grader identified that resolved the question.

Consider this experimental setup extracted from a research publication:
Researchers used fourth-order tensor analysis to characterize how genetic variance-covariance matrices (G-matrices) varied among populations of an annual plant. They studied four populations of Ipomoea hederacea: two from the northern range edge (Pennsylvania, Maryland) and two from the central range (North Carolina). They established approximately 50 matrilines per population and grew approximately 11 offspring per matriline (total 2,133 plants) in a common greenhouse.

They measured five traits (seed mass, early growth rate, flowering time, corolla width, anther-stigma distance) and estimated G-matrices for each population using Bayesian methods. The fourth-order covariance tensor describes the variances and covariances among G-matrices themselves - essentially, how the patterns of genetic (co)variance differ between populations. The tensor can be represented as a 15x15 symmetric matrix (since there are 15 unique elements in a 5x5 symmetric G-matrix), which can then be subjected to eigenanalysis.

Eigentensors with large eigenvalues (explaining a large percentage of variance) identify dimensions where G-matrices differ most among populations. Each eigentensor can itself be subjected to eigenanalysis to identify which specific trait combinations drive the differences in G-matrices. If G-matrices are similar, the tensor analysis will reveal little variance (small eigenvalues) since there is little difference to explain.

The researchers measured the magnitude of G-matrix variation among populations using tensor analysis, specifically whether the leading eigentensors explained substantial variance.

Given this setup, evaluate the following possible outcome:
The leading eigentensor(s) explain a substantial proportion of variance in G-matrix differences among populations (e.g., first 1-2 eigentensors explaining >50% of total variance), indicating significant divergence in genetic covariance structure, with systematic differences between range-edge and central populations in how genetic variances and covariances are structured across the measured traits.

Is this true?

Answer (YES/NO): NO